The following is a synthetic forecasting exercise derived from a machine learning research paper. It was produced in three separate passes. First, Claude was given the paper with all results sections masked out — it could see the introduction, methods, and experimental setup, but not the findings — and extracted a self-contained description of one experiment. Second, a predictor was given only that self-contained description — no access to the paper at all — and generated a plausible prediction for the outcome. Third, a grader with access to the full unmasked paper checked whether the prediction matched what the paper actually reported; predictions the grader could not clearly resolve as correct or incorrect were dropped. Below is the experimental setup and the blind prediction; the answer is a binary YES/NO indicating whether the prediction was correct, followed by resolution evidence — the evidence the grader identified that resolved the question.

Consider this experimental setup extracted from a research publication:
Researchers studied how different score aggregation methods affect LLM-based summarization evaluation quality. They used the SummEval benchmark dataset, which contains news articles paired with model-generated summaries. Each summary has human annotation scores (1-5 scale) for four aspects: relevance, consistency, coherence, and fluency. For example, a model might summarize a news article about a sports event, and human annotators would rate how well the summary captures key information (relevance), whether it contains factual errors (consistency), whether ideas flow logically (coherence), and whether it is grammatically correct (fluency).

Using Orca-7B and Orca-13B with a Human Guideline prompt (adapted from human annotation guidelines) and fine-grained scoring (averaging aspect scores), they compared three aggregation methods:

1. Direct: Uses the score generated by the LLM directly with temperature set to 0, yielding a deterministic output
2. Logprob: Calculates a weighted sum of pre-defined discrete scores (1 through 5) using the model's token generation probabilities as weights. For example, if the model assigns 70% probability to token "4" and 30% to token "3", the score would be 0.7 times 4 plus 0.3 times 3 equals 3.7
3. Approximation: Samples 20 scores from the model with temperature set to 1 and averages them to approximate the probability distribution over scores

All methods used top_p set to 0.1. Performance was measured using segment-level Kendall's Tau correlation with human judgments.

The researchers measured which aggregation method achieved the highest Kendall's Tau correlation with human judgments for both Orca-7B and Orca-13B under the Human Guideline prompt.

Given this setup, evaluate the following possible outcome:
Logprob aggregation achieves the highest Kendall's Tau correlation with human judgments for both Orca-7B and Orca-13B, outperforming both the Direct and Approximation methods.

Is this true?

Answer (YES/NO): NO